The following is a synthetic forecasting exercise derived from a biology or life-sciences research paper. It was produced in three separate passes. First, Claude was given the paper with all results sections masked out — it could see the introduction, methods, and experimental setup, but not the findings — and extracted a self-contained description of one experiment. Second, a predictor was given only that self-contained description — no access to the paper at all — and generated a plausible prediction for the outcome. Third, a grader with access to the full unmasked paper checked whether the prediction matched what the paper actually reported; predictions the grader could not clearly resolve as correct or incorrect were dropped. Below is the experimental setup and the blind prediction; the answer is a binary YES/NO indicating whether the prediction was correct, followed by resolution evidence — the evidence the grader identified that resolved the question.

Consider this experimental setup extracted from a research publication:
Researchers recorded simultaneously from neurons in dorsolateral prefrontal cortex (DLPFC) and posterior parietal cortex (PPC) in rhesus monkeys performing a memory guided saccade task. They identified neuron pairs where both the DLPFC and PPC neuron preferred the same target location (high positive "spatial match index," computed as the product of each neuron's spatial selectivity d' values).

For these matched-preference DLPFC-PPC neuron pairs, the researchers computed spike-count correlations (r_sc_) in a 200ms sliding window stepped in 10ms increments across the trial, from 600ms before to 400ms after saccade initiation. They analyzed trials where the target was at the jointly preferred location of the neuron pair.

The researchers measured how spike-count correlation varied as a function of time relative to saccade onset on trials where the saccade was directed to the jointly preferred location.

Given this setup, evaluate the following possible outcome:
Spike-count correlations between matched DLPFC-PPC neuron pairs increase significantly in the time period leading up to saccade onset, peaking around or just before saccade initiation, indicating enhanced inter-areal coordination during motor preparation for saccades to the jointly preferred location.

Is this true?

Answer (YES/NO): NO